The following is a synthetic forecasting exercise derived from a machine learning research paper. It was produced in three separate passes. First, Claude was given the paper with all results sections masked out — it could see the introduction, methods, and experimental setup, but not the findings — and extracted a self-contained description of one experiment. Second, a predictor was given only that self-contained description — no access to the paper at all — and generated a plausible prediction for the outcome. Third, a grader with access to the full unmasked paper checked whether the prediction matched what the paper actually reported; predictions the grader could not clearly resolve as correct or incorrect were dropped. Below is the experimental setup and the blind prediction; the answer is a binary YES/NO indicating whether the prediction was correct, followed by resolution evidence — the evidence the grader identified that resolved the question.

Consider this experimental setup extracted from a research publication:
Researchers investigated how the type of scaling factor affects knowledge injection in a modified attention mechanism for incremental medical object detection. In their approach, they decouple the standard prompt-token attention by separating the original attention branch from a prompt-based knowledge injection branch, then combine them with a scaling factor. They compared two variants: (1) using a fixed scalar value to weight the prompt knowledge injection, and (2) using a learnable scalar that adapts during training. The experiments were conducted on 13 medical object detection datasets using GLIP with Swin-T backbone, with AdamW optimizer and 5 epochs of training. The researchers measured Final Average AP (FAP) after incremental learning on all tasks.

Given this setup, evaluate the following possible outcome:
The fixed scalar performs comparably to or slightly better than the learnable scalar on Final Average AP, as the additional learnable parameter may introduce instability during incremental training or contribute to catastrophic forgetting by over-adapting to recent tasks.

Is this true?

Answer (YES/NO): NO